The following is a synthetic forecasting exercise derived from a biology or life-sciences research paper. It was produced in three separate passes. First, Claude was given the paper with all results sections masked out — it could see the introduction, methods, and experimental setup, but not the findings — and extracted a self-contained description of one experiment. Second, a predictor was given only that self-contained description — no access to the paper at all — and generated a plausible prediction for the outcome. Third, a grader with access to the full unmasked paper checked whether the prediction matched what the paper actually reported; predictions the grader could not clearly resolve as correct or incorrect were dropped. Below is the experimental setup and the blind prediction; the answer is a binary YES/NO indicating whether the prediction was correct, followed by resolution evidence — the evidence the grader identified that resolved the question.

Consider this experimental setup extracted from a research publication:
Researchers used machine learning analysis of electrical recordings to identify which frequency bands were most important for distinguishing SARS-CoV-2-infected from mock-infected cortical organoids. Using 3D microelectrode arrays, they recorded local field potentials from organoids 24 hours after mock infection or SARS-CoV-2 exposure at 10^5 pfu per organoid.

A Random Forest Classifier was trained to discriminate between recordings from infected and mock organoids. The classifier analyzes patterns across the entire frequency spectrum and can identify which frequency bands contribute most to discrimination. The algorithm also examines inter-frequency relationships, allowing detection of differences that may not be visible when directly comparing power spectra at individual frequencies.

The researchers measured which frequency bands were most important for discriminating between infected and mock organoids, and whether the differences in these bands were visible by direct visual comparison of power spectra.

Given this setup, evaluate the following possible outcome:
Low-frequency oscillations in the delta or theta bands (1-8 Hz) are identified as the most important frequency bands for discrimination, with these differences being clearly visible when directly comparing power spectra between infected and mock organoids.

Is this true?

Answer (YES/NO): NO